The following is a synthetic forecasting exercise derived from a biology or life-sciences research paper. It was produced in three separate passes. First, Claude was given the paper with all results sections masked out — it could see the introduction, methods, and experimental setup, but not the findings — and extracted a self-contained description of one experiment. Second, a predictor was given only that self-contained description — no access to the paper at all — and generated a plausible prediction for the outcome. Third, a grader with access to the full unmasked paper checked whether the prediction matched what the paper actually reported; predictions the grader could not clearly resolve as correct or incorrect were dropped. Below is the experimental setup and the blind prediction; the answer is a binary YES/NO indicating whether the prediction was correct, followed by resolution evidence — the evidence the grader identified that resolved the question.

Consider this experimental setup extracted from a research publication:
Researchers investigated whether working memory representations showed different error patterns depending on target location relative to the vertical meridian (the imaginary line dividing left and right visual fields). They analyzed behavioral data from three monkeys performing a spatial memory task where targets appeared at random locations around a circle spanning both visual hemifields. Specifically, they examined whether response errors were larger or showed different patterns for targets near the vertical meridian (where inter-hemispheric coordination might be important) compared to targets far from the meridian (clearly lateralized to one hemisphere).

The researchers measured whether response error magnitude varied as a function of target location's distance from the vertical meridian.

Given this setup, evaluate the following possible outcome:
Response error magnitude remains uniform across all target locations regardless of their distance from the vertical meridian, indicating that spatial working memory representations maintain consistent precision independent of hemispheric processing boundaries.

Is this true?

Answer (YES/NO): YES